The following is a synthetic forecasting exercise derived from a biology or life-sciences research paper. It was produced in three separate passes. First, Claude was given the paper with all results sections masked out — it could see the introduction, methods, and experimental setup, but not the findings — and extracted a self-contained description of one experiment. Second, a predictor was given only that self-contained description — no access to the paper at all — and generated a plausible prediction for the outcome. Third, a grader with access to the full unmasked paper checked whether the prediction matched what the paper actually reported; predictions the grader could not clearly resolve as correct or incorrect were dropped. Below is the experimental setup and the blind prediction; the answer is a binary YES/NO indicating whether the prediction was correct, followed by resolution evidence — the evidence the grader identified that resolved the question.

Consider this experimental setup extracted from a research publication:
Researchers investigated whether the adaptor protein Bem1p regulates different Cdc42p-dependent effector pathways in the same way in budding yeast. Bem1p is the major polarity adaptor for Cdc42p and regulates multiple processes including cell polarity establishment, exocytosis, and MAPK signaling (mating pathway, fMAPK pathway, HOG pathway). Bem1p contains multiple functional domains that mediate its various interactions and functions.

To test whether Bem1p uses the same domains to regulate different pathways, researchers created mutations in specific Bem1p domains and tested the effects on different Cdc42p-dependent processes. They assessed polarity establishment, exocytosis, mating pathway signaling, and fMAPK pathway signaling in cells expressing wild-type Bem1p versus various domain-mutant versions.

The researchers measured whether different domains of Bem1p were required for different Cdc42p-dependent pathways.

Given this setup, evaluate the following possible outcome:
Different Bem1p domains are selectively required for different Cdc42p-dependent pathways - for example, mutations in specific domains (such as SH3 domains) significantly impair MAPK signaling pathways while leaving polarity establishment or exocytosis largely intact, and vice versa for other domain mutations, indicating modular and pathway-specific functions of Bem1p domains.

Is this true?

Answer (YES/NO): NO